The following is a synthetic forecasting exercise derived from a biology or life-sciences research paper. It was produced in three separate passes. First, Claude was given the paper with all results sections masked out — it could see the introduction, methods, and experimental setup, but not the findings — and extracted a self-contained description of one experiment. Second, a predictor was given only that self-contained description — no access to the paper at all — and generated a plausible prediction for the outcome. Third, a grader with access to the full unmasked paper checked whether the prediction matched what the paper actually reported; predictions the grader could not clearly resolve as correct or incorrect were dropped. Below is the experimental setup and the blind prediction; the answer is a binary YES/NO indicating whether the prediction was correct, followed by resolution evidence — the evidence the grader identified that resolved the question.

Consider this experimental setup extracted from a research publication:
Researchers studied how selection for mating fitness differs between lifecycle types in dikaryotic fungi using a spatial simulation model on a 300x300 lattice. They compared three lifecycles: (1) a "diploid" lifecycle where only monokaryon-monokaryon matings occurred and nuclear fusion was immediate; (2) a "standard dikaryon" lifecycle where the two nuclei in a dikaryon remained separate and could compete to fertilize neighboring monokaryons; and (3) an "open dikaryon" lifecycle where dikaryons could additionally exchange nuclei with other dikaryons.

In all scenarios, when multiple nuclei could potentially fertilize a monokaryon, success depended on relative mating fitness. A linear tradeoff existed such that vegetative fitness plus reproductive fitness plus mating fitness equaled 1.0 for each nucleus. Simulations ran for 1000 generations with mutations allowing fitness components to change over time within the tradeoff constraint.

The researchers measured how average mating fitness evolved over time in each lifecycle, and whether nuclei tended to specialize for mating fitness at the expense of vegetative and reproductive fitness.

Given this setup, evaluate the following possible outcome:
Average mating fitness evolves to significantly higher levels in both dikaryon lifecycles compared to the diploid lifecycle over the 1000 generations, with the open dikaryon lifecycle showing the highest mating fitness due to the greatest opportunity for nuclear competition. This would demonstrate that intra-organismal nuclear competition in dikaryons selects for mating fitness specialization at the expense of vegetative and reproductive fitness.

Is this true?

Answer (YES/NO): YES